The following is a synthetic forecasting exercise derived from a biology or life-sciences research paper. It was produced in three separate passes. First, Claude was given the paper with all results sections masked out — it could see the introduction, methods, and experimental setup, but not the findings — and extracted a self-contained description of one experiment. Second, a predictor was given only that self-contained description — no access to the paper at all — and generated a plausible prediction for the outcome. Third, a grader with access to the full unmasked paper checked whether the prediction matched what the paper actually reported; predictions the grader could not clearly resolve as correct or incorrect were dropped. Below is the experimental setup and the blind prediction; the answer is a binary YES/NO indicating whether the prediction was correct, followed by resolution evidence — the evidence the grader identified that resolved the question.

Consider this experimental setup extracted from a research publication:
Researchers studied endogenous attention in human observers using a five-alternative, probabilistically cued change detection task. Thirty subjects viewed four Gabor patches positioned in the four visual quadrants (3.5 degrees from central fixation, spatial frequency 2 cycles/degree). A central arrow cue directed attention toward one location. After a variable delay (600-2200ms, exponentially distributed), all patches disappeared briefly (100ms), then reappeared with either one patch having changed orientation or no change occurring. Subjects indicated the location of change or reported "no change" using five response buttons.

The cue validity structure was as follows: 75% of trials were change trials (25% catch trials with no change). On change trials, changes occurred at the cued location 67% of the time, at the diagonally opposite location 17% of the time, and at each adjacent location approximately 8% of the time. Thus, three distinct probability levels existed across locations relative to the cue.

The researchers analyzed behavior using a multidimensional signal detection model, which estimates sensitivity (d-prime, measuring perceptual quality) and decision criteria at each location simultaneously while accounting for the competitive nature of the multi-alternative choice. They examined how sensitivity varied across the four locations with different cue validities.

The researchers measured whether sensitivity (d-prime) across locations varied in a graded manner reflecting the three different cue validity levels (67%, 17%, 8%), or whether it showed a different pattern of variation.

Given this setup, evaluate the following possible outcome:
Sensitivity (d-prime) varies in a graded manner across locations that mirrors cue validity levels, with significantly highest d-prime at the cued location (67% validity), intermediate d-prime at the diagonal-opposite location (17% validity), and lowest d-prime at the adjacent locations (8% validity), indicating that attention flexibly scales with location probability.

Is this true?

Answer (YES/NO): NO